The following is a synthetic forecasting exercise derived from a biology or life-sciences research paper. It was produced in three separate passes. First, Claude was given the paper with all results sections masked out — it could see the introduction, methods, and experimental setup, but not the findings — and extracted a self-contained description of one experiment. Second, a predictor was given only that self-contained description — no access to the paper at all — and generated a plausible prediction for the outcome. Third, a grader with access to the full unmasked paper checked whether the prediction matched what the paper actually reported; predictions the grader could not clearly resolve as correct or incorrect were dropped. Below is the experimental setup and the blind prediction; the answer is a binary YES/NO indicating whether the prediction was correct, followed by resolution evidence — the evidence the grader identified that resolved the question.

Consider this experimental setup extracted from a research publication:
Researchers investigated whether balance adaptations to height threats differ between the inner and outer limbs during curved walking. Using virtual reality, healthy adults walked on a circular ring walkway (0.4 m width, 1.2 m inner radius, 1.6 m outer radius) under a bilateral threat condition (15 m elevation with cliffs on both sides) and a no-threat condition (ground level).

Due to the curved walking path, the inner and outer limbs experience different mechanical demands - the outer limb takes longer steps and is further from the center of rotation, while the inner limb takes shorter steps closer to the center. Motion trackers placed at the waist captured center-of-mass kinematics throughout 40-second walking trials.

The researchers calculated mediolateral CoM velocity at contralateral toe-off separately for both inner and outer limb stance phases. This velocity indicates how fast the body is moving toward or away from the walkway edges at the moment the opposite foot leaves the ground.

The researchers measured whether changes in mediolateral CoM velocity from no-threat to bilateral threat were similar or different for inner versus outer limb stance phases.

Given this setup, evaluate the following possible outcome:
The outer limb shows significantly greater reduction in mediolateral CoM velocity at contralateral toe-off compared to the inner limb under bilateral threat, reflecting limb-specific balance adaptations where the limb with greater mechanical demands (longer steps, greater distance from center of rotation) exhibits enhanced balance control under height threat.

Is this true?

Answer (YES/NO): NO